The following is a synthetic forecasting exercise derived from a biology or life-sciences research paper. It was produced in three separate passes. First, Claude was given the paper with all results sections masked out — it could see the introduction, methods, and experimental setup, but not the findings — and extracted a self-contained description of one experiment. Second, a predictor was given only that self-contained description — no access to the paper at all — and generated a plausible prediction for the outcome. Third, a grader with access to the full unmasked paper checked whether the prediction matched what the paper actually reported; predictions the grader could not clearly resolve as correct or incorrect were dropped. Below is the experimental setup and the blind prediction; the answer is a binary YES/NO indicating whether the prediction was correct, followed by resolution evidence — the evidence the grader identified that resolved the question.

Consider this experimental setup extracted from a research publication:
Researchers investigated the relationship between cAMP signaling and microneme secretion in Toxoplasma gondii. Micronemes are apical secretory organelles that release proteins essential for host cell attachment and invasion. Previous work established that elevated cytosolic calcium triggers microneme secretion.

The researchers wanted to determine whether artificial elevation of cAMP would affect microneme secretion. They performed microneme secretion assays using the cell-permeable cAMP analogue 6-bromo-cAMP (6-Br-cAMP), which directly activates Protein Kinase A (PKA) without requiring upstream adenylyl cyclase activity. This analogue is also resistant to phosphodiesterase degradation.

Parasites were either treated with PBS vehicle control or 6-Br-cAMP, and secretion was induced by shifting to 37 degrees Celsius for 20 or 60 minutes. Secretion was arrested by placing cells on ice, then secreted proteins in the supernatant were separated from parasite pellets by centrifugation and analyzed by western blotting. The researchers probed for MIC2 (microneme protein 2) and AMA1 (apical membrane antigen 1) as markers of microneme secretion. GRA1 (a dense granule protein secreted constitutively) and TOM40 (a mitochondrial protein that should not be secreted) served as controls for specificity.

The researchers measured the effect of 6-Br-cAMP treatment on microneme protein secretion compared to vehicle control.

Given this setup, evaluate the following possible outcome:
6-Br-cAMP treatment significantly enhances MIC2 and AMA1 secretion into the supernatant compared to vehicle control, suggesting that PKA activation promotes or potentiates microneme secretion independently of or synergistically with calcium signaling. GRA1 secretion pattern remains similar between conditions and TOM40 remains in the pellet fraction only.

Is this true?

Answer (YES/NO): NO